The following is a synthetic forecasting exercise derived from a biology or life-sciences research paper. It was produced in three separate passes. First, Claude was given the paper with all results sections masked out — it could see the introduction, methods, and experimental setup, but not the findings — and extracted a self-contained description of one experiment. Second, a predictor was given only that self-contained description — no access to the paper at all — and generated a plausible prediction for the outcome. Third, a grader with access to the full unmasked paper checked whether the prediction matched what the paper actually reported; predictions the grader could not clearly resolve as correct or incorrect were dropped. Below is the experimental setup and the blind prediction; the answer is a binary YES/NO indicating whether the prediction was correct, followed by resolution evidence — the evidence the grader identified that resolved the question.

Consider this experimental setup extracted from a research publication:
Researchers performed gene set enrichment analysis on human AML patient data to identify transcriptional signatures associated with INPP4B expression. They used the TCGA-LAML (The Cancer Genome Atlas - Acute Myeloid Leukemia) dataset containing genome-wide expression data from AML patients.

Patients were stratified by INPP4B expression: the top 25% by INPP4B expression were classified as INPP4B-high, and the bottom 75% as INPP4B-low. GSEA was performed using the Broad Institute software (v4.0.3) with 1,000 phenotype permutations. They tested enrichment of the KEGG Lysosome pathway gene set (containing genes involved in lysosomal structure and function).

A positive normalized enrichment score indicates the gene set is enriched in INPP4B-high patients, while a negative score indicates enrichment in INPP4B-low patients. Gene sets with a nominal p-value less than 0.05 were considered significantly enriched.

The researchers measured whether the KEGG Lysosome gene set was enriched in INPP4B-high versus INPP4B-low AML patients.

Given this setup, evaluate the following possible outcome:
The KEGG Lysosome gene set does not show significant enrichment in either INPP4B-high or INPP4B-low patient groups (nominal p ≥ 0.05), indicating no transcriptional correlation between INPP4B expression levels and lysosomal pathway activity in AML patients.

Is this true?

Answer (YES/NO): NO